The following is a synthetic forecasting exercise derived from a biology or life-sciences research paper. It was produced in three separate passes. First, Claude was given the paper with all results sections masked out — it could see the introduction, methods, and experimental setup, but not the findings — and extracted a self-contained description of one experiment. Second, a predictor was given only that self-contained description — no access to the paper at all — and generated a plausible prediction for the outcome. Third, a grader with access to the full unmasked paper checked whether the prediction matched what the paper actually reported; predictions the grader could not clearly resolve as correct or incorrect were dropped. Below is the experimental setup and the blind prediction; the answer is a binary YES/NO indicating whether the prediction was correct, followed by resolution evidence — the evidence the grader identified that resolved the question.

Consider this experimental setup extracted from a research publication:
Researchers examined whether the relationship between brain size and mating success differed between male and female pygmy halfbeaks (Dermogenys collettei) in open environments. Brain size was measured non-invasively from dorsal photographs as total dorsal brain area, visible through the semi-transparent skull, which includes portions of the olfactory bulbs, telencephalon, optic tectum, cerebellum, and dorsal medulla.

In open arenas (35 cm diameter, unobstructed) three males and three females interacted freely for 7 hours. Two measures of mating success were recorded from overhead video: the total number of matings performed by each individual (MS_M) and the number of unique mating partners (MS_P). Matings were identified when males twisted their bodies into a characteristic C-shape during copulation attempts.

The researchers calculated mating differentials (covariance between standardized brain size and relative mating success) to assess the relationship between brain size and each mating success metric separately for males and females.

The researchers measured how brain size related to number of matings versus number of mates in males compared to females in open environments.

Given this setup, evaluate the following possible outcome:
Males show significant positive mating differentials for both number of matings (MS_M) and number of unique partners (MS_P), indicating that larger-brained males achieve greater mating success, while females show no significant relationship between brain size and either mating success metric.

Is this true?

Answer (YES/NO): NO